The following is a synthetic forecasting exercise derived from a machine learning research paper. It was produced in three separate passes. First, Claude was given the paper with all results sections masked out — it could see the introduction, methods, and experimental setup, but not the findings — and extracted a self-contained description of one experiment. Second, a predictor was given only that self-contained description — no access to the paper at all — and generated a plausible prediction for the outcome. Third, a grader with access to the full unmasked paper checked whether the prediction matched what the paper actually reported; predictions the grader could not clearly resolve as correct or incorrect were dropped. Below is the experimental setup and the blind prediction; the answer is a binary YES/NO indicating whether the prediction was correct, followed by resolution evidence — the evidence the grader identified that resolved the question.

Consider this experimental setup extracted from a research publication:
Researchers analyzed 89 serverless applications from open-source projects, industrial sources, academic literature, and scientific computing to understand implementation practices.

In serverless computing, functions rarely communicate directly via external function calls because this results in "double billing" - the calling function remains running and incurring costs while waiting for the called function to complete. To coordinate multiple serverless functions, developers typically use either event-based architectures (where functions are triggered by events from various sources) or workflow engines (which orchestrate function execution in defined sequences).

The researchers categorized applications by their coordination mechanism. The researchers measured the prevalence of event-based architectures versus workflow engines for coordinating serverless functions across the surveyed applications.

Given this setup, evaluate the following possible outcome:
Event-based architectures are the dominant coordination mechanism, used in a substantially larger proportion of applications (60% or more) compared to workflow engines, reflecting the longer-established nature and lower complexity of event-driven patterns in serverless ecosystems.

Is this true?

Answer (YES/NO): YES